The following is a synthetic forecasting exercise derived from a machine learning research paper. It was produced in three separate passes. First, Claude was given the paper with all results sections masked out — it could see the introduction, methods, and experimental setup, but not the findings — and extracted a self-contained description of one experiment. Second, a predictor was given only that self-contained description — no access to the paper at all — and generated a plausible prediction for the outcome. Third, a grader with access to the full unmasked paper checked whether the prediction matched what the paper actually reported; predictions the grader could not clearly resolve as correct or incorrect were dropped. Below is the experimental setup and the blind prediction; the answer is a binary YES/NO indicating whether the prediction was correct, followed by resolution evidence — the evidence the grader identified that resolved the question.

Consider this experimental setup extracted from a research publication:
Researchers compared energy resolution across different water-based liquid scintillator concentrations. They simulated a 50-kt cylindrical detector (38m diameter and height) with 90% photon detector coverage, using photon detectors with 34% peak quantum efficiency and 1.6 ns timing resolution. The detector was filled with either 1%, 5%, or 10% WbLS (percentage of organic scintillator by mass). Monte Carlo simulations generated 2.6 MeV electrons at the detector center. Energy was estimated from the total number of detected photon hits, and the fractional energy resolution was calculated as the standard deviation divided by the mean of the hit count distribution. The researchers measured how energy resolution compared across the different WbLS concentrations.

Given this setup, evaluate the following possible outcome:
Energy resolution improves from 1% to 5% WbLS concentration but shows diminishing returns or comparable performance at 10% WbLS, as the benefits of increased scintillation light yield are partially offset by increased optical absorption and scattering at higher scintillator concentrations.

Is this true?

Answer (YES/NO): NO